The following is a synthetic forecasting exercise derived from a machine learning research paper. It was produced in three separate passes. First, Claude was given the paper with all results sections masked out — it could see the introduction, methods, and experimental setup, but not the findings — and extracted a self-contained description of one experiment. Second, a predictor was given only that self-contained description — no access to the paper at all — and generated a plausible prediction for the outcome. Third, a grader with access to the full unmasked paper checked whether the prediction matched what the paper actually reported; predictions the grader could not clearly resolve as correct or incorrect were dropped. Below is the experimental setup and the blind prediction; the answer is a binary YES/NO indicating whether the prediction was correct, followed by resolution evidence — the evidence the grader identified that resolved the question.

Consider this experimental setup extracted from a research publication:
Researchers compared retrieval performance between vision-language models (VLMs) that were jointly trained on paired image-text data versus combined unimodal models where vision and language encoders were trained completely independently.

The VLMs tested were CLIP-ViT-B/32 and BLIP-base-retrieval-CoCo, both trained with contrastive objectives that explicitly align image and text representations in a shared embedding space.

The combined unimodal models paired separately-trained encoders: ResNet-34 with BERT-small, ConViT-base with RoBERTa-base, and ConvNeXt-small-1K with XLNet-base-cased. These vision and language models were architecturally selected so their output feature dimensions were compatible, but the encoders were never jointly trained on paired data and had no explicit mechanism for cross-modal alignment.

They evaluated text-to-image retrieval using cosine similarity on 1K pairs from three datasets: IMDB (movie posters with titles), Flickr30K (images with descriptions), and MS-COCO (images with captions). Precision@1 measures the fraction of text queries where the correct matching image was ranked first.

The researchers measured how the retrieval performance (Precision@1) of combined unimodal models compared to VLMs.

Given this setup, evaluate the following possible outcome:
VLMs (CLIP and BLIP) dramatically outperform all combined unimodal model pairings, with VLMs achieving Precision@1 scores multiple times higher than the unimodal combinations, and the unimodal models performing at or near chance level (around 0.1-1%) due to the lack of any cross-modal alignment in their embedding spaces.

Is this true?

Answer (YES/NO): YES